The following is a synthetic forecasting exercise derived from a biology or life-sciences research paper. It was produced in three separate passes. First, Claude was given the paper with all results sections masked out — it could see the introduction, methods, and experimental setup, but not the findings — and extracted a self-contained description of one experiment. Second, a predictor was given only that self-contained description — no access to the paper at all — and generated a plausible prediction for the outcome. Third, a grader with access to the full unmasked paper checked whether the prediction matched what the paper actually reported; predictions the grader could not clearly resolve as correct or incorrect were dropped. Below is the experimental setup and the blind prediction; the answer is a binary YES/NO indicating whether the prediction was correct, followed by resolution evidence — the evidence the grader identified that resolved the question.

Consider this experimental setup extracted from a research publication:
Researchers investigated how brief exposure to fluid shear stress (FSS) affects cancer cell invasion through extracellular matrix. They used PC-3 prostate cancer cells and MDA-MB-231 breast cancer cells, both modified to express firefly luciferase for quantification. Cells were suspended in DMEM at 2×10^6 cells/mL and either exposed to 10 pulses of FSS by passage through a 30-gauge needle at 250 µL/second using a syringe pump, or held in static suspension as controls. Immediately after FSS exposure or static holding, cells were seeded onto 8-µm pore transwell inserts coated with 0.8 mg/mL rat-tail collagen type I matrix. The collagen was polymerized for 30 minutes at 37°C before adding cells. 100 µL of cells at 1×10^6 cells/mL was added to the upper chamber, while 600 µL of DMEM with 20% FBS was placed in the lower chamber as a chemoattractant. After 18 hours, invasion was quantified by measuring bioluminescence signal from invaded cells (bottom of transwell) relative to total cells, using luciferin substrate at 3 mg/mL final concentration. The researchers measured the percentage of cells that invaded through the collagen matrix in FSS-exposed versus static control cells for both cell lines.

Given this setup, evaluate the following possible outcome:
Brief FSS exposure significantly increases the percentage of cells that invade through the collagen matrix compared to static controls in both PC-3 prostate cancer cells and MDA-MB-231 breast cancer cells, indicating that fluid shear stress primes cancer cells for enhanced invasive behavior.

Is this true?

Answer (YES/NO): YES